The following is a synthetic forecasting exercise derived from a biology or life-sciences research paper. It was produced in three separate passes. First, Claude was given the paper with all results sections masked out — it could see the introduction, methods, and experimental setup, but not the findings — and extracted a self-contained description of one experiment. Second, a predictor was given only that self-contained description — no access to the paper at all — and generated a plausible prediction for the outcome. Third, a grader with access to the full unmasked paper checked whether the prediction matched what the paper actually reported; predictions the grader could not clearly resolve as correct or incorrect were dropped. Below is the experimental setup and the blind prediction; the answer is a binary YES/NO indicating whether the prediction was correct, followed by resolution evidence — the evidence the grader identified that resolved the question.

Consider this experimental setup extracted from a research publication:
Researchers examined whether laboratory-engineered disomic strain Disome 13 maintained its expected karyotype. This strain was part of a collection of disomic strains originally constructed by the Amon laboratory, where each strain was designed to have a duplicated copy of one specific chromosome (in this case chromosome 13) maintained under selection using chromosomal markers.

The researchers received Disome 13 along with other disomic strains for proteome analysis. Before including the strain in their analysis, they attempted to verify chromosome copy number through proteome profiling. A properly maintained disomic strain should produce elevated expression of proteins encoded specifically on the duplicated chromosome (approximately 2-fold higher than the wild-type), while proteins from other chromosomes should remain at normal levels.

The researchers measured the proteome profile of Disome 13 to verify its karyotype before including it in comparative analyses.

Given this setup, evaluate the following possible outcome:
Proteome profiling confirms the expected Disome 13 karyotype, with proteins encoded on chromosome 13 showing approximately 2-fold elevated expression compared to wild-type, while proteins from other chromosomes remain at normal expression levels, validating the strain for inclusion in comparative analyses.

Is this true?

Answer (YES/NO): NO